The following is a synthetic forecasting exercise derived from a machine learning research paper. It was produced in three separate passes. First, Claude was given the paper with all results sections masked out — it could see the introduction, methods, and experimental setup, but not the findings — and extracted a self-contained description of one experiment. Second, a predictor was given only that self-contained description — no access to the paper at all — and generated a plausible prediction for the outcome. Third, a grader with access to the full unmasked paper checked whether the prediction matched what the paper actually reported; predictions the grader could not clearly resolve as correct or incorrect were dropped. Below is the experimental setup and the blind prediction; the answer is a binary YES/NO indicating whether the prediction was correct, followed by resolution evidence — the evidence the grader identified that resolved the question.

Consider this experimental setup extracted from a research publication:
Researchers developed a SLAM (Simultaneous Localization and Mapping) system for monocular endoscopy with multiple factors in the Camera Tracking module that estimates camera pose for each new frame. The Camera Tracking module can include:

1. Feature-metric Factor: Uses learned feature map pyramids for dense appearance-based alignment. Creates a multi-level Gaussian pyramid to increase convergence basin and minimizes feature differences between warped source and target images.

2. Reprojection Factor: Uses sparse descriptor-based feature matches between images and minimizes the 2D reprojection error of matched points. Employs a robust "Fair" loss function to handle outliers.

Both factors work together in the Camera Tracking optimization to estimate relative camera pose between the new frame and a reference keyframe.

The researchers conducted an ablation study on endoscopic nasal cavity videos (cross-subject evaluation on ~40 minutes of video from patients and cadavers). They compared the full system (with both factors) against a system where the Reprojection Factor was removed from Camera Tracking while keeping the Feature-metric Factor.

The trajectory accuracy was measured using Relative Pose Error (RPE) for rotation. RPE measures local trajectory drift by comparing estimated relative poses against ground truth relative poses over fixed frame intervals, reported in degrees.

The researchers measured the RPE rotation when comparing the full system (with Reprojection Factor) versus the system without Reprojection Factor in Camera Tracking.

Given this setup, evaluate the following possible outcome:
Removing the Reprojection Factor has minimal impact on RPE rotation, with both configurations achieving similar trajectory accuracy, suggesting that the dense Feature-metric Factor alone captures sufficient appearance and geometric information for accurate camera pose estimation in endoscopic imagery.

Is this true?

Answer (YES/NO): YES